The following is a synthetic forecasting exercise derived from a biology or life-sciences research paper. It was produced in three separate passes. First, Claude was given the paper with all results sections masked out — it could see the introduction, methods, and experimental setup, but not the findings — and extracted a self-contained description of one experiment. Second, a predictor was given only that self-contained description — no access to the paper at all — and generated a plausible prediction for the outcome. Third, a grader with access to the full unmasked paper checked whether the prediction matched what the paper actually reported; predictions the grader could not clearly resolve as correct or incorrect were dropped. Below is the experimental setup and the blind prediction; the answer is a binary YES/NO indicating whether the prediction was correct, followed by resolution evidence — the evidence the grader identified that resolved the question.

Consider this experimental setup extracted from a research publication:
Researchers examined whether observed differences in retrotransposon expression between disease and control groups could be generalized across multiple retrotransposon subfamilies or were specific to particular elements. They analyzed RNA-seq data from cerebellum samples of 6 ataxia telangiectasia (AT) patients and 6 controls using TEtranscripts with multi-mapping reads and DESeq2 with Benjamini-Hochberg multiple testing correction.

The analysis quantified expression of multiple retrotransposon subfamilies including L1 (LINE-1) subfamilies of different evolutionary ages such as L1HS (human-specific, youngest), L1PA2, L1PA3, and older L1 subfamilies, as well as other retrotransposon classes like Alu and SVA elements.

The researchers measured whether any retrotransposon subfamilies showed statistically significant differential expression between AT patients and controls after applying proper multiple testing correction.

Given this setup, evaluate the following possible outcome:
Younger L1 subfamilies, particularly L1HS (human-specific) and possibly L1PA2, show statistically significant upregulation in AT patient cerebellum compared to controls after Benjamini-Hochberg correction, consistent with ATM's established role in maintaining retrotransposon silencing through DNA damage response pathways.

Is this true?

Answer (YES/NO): NO